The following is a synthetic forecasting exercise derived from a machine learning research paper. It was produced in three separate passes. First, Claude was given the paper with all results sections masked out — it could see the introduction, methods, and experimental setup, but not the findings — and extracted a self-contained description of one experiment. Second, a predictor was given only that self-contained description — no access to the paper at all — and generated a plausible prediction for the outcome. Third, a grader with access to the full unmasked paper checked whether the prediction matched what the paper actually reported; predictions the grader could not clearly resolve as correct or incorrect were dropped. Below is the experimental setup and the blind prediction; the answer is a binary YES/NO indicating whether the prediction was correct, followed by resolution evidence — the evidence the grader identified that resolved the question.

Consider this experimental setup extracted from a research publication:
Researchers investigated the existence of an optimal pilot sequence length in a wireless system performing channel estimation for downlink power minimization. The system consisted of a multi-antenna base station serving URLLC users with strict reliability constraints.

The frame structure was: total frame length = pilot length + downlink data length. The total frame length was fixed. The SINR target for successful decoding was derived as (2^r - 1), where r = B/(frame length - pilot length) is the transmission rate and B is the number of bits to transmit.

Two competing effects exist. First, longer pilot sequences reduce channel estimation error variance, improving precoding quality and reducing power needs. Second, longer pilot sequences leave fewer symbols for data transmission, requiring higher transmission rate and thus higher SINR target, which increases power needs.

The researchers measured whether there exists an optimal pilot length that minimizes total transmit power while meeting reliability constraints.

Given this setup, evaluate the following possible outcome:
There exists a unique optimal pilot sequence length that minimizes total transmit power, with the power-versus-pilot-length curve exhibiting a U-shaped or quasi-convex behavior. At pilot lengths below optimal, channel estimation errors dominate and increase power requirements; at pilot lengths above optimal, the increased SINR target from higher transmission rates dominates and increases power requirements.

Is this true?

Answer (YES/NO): YES